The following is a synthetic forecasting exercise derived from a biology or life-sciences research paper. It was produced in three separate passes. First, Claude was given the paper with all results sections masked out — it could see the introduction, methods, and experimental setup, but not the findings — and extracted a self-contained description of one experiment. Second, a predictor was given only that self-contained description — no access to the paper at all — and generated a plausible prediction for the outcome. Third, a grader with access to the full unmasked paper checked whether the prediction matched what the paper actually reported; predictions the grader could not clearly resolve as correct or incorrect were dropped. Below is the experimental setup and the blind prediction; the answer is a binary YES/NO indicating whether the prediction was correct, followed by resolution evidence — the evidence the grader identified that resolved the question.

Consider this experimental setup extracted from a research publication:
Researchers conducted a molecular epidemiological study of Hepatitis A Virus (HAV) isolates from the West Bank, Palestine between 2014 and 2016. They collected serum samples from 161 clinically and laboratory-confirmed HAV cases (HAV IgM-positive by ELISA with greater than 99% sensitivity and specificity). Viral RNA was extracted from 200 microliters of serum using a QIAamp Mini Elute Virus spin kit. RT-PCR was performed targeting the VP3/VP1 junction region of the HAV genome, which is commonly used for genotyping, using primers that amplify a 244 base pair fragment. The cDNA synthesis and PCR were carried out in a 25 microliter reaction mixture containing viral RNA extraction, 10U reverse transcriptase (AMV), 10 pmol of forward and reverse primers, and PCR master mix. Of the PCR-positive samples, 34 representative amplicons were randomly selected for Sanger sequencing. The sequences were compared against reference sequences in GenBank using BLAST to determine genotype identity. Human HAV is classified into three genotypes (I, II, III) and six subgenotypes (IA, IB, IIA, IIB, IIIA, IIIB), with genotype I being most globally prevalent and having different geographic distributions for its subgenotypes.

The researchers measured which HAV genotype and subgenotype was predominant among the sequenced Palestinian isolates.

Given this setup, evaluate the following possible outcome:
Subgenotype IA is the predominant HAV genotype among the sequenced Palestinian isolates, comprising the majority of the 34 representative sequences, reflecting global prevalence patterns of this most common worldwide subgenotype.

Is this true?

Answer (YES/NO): NO